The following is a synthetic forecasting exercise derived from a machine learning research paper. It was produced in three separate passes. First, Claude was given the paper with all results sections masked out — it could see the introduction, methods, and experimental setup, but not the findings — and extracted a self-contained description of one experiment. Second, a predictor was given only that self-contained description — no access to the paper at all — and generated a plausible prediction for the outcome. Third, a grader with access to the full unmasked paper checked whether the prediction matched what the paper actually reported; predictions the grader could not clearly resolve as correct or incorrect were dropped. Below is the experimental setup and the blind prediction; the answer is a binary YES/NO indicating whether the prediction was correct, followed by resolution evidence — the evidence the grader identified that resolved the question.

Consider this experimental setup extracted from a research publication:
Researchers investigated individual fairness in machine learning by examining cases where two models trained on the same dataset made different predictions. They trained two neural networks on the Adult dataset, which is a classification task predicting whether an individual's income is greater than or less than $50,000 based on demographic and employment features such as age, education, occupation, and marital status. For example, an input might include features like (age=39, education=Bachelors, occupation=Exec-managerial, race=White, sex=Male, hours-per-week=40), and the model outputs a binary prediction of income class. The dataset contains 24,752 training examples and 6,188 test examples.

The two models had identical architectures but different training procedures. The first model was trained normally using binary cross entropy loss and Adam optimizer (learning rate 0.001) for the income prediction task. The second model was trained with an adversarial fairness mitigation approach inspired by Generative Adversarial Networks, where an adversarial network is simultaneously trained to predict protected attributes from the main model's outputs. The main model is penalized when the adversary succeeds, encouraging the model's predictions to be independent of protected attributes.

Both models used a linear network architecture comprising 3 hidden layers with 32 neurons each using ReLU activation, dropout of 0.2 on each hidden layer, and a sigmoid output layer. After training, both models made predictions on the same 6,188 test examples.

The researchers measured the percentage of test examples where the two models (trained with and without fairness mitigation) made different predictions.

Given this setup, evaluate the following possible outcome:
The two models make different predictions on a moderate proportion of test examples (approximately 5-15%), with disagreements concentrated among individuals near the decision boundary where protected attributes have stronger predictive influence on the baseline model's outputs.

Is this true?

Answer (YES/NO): NO